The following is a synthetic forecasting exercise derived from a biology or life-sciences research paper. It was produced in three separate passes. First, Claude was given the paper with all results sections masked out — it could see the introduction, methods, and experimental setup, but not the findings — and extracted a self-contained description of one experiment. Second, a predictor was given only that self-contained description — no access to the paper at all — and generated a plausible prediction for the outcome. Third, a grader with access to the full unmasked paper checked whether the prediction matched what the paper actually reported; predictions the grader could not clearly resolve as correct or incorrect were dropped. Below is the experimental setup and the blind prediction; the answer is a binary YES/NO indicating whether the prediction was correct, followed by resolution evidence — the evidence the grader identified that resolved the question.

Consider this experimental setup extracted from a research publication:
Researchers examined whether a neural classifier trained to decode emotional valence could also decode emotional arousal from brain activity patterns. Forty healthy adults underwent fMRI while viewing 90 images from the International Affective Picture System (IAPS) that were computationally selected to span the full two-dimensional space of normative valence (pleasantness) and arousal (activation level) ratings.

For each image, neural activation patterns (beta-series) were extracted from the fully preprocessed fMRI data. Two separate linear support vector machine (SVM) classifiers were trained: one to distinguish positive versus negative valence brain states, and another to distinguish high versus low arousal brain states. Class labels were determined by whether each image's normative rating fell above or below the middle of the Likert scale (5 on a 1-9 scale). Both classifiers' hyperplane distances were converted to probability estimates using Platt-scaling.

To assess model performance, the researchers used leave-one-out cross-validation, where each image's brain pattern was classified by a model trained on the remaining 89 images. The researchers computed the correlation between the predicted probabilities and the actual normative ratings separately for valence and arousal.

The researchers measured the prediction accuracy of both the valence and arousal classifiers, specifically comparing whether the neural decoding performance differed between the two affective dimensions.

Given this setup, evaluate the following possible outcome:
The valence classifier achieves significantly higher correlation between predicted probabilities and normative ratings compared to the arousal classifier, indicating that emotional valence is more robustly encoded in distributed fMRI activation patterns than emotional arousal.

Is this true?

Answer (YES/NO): NO